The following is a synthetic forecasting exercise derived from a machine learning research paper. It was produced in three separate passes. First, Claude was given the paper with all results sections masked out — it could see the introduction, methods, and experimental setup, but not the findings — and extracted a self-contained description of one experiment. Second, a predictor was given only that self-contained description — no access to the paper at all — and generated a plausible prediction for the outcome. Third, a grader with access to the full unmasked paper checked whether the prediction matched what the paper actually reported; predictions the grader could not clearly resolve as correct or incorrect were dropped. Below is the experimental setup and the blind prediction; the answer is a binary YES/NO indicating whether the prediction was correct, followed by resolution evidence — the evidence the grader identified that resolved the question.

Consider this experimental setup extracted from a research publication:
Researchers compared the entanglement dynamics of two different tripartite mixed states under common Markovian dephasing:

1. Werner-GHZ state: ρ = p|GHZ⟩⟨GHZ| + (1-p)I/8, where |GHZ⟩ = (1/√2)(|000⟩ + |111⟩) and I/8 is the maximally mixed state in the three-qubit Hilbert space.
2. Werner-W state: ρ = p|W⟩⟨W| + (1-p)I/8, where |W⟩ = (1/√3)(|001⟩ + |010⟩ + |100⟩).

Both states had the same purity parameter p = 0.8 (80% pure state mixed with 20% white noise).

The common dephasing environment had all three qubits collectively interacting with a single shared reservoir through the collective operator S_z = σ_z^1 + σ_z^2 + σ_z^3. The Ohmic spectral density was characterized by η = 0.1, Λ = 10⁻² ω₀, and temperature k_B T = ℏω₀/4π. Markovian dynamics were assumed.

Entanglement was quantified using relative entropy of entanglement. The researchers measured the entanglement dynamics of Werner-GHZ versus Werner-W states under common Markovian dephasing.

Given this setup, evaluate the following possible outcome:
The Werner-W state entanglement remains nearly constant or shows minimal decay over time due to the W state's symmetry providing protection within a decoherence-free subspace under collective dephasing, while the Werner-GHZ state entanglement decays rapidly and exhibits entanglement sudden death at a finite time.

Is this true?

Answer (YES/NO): NO